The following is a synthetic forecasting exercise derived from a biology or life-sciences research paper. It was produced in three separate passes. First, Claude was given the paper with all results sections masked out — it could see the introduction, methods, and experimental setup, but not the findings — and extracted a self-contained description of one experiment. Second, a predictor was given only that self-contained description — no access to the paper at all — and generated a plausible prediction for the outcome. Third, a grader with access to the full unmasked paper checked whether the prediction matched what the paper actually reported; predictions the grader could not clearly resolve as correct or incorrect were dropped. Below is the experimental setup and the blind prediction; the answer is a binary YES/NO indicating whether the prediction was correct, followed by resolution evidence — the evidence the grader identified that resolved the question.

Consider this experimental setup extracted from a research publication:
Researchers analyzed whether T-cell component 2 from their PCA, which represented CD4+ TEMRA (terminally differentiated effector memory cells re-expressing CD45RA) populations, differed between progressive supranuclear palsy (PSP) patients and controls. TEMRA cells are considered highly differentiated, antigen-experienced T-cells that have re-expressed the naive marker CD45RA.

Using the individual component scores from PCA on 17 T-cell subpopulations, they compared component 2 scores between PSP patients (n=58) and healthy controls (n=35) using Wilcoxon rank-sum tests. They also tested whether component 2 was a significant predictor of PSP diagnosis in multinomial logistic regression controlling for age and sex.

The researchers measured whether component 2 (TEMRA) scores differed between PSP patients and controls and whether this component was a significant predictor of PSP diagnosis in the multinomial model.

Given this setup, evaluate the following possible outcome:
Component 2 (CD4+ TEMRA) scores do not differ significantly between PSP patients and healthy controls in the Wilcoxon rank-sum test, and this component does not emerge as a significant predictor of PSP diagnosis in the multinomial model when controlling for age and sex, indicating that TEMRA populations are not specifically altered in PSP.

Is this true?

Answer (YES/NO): NO